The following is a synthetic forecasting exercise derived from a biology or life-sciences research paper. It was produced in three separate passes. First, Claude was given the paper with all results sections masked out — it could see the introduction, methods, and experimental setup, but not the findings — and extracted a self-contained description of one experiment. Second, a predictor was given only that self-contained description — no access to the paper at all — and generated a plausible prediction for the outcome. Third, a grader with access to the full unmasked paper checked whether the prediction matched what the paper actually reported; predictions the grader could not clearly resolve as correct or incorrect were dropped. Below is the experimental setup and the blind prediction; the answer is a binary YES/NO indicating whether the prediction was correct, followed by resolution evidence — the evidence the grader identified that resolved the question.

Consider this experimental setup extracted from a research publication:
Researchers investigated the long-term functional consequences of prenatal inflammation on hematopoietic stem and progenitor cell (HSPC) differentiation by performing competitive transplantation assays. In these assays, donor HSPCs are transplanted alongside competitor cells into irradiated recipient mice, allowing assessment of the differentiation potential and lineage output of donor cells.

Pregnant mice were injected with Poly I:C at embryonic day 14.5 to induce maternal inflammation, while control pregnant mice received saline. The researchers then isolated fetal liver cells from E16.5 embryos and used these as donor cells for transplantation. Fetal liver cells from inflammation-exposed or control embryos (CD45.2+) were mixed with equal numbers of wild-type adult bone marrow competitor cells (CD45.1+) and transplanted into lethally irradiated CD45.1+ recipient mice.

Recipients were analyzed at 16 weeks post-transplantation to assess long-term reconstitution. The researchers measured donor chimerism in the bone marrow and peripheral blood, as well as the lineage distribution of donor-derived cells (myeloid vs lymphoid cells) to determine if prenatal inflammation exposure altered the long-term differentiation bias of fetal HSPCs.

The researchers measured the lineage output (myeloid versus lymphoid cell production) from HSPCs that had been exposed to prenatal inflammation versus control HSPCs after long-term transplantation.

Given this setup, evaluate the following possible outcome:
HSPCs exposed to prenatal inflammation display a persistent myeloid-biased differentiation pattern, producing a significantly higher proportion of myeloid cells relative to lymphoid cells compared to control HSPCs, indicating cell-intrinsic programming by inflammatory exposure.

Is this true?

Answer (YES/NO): NO